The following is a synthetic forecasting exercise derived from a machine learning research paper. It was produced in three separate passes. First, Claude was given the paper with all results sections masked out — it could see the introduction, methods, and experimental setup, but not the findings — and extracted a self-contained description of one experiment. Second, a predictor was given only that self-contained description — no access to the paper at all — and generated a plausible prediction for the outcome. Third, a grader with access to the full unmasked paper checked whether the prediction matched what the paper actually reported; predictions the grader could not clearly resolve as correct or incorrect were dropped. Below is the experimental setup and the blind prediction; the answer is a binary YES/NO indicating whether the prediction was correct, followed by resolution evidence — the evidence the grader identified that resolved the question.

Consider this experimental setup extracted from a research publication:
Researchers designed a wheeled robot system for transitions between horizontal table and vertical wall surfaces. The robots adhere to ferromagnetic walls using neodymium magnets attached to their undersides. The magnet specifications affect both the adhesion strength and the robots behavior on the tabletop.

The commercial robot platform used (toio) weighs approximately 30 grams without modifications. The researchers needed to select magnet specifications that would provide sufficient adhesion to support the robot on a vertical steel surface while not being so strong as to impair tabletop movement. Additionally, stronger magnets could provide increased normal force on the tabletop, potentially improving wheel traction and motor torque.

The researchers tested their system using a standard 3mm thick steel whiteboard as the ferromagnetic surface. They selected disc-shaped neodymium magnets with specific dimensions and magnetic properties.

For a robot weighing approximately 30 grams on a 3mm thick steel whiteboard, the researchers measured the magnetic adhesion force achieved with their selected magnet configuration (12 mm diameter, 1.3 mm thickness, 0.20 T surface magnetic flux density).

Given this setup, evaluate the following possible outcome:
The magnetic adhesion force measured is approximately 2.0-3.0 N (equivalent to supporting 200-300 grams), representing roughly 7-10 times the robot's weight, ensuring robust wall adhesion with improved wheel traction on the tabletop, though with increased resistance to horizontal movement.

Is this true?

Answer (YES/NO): YES